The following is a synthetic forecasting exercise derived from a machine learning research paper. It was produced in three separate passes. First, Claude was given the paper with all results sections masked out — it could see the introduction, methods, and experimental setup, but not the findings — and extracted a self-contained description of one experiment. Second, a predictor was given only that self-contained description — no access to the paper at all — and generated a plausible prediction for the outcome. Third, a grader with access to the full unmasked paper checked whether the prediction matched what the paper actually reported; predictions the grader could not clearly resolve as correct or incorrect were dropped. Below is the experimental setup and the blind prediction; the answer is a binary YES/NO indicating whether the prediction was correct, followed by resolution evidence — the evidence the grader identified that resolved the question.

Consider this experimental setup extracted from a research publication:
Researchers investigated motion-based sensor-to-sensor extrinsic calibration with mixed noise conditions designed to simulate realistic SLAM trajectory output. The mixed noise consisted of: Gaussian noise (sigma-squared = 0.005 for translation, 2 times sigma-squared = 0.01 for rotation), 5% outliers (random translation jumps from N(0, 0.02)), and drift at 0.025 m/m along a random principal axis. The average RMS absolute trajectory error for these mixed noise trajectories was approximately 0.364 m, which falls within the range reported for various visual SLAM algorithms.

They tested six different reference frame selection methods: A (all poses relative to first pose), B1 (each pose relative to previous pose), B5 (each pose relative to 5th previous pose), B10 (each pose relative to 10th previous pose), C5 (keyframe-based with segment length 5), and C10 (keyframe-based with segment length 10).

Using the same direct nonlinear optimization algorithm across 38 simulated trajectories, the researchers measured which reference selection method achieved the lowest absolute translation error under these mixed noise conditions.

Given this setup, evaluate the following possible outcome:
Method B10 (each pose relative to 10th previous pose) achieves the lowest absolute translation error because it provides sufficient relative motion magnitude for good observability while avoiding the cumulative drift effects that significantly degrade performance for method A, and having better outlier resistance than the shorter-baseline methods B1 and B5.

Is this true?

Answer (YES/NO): NO